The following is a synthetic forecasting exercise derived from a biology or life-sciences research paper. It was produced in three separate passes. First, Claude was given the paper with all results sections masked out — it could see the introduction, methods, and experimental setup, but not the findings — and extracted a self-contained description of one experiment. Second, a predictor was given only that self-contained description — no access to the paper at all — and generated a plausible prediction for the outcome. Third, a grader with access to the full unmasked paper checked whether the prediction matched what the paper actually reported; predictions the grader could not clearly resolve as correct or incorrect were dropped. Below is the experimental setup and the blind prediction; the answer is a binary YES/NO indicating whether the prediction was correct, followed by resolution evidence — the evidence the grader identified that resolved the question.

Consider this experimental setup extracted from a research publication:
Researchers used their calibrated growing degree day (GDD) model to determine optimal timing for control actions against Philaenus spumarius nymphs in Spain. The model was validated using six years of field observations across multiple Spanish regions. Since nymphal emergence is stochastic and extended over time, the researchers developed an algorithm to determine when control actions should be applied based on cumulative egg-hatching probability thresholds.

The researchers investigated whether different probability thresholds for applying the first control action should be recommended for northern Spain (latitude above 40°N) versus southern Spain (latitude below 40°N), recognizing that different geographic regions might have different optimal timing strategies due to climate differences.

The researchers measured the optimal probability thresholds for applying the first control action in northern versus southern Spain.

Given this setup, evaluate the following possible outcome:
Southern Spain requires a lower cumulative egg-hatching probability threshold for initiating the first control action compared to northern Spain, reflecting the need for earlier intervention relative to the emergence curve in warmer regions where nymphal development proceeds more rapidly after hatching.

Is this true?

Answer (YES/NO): YES